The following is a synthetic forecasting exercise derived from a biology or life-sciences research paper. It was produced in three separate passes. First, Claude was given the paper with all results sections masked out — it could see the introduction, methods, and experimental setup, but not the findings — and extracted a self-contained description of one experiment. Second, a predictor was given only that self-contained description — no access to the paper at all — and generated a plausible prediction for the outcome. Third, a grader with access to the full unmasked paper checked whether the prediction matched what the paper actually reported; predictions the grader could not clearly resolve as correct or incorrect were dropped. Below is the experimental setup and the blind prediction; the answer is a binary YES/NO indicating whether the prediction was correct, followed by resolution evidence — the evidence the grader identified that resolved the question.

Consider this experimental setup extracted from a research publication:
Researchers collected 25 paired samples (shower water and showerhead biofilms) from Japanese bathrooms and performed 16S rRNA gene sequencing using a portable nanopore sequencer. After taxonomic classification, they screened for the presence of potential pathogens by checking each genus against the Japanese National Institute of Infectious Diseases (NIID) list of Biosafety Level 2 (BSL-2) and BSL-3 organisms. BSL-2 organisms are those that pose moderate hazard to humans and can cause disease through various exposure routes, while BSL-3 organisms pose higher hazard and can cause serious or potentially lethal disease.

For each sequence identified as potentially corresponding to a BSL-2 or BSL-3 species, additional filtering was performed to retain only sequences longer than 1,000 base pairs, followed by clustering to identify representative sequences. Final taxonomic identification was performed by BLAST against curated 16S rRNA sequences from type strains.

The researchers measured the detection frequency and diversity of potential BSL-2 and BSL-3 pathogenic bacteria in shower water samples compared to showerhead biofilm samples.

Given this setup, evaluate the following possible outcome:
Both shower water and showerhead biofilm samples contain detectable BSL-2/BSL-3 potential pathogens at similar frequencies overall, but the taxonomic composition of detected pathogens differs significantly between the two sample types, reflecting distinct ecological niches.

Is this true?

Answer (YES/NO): NO